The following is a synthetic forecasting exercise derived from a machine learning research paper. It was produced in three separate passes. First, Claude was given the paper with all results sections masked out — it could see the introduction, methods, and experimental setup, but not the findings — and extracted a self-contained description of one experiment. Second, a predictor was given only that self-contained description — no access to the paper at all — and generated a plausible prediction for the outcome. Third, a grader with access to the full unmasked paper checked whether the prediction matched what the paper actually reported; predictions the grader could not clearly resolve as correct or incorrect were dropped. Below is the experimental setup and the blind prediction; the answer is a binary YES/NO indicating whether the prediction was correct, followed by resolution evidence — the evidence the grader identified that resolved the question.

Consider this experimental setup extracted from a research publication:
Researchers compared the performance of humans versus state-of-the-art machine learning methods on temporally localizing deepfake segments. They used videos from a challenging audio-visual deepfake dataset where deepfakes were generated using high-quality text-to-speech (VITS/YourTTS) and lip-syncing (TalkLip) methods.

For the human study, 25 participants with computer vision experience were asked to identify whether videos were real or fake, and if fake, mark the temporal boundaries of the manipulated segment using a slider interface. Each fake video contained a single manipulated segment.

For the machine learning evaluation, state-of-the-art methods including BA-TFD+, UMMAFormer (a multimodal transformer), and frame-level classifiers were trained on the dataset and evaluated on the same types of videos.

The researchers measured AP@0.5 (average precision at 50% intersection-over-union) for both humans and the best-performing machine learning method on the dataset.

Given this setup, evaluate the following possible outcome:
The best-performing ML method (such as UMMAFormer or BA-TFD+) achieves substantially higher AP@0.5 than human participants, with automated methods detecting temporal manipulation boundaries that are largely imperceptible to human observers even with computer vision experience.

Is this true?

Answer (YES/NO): YES